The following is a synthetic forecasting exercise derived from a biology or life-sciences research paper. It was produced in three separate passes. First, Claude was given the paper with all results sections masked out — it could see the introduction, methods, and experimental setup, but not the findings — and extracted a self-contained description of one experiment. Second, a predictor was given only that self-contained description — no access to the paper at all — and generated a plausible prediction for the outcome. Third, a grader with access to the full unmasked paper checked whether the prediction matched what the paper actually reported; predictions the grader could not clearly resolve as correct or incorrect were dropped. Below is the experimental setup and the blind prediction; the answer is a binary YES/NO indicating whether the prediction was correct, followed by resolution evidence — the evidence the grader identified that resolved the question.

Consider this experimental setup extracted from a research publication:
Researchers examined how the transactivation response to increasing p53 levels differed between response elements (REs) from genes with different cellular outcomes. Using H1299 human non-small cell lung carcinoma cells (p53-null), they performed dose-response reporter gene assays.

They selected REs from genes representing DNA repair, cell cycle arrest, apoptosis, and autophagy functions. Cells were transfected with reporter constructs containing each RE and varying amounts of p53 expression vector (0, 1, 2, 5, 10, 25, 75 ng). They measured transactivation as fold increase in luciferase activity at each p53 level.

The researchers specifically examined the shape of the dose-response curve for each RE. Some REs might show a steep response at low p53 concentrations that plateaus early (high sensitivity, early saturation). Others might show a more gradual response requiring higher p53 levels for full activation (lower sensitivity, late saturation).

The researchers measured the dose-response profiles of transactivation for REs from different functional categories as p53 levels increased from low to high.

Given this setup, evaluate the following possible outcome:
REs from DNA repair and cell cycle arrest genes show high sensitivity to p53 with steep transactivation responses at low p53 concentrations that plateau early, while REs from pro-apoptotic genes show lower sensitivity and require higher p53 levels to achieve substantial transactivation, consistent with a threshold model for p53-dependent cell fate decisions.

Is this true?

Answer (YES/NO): YES